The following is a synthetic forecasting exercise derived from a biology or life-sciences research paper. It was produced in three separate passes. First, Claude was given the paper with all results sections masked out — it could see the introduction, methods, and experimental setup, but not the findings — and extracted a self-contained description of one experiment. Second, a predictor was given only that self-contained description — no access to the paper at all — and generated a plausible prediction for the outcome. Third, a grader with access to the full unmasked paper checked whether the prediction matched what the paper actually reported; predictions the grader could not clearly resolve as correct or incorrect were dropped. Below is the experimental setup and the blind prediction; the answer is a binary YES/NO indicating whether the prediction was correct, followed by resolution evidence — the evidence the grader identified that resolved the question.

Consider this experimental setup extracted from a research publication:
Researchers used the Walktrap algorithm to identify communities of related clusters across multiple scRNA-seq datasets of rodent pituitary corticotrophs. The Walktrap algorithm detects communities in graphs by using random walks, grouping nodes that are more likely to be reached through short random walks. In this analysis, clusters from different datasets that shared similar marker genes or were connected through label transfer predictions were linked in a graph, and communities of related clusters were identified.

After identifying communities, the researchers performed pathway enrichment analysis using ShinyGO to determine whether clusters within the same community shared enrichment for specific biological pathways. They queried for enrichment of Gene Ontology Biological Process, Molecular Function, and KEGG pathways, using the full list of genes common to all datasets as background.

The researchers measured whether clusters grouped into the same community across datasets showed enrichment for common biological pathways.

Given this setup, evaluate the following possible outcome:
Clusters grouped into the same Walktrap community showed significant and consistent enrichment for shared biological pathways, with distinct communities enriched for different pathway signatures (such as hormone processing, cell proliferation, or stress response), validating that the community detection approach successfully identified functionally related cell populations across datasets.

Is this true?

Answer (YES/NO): YES